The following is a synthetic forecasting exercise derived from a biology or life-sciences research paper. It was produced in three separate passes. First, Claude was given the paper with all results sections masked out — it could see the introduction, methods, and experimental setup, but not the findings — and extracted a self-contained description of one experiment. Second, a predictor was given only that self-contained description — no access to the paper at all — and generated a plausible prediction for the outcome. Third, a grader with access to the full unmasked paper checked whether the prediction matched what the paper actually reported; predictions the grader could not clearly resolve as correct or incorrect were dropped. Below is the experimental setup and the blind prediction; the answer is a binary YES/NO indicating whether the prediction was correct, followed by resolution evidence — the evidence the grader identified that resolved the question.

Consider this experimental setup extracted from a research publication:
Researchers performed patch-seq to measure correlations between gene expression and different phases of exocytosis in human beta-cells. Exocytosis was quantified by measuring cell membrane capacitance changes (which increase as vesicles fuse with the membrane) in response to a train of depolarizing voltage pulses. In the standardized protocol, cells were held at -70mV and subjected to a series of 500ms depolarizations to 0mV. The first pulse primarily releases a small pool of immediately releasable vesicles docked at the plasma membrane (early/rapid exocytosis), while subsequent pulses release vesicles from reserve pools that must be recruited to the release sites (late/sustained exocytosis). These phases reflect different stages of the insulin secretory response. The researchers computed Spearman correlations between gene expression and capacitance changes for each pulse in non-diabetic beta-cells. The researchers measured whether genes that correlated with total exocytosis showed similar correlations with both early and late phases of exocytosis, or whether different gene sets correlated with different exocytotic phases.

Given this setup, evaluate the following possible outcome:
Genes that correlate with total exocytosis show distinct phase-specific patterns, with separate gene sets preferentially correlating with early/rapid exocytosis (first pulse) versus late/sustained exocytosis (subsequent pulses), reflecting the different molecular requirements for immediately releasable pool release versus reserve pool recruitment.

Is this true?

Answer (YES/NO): NO